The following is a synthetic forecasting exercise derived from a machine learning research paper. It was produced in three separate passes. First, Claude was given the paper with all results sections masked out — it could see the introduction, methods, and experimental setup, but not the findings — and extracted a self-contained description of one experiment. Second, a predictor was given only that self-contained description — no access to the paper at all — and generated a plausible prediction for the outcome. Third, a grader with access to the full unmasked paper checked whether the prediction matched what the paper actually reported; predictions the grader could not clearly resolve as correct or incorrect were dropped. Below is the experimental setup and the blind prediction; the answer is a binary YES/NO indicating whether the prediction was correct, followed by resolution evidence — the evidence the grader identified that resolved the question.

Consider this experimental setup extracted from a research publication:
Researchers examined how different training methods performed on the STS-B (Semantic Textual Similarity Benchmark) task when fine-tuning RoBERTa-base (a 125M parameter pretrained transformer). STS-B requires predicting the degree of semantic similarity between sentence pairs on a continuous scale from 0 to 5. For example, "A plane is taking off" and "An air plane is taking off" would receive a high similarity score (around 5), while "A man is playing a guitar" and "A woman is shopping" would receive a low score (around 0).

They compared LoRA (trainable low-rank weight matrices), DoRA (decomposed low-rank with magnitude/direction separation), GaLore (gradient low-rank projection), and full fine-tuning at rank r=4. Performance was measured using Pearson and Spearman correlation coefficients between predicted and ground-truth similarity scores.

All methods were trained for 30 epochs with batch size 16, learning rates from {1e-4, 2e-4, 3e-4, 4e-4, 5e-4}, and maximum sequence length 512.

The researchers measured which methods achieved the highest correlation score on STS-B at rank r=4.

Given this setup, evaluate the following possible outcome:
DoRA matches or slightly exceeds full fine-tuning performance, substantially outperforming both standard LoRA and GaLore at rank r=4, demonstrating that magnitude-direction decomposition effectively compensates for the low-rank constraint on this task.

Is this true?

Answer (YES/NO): NO